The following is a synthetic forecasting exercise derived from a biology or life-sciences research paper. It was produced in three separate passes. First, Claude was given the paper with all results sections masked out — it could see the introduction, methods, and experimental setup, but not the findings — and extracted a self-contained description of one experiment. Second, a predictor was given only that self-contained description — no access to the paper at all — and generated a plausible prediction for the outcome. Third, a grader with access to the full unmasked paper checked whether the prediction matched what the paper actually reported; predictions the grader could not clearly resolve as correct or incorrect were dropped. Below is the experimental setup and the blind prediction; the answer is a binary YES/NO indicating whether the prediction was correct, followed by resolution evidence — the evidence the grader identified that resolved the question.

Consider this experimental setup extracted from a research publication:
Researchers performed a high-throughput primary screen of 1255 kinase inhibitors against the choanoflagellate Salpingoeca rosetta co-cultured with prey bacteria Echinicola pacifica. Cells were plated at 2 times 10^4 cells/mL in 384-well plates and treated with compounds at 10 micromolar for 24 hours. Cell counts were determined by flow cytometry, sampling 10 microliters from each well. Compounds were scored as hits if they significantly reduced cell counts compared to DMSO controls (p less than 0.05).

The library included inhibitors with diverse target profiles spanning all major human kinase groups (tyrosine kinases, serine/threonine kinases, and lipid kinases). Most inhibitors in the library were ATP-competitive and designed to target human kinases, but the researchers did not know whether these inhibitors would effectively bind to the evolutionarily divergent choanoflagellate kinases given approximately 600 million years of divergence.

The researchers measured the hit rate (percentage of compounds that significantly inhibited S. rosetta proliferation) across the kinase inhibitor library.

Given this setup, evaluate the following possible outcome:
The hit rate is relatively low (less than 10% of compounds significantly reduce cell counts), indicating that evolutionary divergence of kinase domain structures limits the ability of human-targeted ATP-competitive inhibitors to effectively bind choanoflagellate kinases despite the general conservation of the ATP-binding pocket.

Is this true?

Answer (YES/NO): YES